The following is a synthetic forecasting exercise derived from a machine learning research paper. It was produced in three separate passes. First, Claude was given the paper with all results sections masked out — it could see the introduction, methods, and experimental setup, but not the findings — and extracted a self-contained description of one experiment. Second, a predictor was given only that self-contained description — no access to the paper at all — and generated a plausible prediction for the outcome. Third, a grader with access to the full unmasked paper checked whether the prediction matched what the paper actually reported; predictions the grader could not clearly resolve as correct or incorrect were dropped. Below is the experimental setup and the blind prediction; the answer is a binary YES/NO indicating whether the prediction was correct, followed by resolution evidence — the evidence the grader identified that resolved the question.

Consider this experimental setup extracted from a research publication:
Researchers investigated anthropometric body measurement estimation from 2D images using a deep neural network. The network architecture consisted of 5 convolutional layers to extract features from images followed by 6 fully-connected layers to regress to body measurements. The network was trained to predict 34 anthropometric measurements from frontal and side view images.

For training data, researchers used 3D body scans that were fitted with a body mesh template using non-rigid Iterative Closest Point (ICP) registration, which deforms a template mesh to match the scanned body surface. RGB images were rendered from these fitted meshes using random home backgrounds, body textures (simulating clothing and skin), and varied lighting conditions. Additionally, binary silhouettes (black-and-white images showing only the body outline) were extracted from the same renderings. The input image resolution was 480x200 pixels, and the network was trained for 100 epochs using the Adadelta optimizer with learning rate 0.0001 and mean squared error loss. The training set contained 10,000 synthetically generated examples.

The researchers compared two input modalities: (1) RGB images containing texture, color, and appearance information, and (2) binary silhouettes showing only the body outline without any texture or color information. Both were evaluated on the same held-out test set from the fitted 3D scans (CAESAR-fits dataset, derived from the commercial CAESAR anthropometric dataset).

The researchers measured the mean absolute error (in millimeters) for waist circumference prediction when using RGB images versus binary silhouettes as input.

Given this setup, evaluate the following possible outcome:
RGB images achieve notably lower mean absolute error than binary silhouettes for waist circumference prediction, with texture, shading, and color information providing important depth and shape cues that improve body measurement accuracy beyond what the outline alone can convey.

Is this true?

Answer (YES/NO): NO